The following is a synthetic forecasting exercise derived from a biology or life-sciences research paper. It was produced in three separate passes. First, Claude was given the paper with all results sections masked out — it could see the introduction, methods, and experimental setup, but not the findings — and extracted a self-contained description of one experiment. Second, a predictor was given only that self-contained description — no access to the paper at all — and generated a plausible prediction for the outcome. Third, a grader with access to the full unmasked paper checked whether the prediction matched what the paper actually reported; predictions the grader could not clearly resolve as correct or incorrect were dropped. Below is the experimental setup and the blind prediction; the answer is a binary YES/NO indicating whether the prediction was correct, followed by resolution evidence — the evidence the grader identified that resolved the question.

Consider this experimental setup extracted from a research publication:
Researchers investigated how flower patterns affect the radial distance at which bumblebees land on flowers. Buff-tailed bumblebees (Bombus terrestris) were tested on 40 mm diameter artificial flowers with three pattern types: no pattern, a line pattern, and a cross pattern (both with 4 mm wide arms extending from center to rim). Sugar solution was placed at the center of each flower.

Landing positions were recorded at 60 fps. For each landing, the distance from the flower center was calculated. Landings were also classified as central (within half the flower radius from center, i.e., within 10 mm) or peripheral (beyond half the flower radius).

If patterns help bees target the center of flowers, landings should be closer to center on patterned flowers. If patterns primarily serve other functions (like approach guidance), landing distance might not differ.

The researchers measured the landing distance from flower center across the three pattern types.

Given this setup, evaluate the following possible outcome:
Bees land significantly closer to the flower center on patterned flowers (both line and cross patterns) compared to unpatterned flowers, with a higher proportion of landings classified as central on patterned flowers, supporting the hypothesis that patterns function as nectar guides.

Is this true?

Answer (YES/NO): NO